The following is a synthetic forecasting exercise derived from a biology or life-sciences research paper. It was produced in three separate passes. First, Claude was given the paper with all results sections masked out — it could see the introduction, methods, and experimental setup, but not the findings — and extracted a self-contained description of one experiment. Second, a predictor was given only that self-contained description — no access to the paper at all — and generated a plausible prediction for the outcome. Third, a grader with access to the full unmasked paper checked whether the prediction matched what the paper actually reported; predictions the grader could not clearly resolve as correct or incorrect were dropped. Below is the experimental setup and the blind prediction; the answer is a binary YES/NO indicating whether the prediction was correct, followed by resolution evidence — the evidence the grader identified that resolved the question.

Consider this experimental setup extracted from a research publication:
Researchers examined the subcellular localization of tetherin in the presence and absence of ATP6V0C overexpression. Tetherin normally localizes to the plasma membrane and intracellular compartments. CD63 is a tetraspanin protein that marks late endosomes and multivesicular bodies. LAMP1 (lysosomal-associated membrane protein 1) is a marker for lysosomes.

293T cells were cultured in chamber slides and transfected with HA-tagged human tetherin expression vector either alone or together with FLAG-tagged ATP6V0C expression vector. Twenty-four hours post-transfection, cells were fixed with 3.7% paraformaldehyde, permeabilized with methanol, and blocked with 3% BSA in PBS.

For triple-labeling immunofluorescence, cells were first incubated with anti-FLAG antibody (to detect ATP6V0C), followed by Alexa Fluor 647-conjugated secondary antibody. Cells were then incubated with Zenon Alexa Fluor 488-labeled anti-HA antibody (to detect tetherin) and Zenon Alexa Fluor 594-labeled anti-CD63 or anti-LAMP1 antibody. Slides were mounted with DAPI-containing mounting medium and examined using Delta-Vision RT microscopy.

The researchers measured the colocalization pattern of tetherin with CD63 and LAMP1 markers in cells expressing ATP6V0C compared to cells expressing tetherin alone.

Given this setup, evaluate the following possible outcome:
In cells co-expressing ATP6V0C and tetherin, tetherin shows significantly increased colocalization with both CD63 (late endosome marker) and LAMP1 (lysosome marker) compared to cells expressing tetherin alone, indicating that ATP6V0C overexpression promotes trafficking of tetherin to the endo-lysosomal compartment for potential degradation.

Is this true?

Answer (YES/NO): NO